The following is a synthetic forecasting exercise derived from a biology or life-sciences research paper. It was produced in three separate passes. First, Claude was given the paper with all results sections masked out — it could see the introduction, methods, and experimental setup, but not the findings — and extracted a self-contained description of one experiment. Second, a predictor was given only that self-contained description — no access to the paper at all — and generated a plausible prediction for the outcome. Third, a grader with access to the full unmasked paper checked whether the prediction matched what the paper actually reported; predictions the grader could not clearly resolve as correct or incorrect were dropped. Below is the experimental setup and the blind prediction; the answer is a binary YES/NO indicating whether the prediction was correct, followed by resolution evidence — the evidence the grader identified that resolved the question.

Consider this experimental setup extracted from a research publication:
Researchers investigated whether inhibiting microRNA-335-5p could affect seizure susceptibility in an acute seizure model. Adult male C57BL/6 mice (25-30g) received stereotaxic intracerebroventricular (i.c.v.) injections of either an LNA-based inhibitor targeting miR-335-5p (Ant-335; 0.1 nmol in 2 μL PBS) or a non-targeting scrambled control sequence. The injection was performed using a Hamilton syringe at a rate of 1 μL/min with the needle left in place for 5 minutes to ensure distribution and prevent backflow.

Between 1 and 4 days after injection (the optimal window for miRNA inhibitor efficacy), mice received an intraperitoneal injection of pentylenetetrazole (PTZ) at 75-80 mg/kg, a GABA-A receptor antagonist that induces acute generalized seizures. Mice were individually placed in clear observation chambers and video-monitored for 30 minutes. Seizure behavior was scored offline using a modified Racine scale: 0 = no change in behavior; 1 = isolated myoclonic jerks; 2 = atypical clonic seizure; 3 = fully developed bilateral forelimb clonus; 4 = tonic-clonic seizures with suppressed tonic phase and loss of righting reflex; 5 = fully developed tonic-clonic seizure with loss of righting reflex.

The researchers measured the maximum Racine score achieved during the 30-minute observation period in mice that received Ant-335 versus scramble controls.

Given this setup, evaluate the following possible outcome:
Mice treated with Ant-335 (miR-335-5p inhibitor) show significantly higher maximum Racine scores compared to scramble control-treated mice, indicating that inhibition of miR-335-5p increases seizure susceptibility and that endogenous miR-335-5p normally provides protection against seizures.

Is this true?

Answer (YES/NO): NO